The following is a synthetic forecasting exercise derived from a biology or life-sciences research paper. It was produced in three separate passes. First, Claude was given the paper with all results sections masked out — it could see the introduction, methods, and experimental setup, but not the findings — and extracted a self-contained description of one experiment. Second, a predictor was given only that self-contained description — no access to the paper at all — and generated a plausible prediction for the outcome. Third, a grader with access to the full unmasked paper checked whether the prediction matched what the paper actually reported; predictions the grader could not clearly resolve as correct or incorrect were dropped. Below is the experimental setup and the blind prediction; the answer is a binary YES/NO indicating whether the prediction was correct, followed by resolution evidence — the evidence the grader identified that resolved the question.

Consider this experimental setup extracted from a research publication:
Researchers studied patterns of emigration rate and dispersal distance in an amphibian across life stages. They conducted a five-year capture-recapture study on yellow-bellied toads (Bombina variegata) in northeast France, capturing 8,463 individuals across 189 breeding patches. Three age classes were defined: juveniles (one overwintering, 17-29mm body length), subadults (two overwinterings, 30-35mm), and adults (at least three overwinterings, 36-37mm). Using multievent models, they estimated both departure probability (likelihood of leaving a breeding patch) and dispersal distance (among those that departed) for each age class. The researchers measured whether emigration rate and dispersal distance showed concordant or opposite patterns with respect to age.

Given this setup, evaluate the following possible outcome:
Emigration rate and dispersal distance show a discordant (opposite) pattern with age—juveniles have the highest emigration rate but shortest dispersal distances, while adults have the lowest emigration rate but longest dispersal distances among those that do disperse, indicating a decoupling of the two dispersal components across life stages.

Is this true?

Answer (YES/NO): NO